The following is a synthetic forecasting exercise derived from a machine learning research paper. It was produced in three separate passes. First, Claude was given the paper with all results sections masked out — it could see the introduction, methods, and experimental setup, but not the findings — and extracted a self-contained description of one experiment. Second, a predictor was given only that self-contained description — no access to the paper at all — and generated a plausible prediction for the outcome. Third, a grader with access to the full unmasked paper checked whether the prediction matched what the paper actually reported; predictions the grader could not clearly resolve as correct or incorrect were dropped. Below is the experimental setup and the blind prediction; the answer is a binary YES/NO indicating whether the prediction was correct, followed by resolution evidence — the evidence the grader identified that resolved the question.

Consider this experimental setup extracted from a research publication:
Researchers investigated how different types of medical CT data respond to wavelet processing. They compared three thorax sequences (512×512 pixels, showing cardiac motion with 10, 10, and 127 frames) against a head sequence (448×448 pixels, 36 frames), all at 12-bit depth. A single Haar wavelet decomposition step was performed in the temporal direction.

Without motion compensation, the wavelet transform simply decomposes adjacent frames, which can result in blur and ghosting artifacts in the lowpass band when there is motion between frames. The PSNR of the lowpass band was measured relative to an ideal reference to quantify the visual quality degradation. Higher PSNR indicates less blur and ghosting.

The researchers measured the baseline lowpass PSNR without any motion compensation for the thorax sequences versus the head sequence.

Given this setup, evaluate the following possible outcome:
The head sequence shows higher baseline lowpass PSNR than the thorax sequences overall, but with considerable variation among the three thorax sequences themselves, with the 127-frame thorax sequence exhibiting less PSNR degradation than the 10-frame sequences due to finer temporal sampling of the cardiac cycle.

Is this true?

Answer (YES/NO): NO